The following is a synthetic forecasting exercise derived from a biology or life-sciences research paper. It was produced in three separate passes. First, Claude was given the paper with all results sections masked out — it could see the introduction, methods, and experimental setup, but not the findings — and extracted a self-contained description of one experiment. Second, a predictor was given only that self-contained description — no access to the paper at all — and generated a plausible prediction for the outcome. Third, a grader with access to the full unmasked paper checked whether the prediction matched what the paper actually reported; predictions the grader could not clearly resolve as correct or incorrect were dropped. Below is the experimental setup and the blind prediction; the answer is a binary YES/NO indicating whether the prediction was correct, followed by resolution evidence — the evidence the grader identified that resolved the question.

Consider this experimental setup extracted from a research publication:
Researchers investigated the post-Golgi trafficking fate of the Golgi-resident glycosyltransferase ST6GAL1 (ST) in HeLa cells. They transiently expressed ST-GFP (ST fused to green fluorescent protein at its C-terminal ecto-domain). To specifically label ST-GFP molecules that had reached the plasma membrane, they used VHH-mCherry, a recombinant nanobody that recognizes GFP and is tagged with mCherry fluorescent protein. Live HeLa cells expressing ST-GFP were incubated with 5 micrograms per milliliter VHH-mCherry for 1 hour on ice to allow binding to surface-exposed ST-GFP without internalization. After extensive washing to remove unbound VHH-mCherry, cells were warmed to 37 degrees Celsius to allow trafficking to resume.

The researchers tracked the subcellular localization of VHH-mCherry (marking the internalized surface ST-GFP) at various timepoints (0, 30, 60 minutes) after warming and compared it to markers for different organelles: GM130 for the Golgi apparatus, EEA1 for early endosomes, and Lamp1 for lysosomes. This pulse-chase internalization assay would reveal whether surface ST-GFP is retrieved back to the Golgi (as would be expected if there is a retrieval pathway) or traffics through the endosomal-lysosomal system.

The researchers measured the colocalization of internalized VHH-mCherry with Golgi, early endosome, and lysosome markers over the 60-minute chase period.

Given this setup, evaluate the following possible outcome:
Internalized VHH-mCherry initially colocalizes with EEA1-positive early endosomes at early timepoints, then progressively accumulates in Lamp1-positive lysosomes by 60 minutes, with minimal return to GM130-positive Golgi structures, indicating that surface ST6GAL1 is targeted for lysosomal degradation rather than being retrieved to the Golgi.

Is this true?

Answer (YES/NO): YES